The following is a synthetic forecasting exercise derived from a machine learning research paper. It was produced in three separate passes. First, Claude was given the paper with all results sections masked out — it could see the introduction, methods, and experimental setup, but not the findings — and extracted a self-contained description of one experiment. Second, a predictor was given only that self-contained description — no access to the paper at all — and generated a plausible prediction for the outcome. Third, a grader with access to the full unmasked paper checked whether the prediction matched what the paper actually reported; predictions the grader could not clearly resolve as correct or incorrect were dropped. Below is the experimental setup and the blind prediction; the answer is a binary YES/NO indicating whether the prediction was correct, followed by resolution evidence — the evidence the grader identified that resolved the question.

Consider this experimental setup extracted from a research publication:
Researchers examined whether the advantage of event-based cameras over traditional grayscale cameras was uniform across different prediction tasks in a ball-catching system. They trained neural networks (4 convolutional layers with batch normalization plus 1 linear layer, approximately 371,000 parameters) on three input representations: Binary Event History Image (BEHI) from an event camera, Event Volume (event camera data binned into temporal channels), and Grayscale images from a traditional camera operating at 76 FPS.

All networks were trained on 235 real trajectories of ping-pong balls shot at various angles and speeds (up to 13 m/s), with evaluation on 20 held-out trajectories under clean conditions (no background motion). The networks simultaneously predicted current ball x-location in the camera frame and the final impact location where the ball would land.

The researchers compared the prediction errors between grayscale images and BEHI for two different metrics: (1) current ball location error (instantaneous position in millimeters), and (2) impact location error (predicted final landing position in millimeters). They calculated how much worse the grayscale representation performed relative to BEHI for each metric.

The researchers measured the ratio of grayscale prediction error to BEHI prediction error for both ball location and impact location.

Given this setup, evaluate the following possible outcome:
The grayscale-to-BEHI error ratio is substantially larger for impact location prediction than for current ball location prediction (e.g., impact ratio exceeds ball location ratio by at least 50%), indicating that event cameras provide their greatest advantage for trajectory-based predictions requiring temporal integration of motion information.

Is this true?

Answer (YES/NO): NO